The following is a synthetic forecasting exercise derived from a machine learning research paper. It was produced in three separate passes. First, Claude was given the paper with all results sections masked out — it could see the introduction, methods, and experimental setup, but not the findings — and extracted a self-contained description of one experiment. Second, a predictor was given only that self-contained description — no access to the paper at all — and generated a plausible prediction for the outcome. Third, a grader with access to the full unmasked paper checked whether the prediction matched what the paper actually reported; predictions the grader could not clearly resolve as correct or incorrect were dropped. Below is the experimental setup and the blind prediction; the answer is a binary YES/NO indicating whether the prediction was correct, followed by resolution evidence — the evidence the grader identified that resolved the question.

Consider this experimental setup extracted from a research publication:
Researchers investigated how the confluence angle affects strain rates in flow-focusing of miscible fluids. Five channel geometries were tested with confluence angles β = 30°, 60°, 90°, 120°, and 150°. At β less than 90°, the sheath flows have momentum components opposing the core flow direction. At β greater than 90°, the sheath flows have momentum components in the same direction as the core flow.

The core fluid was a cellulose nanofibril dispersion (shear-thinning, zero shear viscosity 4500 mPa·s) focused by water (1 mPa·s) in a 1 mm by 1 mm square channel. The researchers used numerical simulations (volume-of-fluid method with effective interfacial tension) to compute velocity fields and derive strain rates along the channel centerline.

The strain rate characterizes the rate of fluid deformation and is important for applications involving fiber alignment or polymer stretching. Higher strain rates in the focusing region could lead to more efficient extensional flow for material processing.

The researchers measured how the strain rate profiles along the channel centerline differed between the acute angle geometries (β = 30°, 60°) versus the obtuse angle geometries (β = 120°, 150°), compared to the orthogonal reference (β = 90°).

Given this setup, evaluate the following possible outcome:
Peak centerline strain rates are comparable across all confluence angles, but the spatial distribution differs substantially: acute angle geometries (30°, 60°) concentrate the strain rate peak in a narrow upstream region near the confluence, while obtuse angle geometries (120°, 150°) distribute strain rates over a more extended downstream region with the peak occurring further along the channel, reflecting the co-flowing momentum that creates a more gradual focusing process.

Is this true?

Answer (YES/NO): NO